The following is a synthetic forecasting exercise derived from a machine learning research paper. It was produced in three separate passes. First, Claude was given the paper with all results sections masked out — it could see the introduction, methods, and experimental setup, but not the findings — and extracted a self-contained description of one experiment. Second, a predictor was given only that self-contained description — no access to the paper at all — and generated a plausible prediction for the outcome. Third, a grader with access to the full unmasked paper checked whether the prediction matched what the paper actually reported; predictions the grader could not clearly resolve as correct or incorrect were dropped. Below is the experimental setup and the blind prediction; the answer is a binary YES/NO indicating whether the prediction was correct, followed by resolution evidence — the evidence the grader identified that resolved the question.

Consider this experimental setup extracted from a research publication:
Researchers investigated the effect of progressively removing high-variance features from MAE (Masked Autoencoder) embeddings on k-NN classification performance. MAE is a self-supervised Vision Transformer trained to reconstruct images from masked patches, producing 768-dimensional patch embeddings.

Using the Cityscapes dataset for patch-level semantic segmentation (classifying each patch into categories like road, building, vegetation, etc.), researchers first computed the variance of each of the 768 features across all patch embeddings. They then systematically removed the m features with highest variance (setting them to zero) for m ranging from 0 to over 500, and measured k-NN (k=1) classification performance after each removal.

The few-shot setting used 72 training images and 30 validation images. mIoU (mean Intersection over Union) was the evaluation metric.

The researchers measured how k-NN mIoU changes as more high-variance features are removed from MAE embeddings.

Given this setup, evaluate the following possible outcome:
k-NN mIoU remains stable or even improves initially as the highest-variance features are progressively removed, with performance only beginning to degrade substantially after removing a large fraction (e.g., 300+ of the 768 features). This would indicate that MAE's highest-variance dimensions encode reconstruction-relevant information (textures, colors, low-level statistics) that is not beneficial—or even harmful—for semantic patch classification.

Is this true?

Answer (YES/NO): NO